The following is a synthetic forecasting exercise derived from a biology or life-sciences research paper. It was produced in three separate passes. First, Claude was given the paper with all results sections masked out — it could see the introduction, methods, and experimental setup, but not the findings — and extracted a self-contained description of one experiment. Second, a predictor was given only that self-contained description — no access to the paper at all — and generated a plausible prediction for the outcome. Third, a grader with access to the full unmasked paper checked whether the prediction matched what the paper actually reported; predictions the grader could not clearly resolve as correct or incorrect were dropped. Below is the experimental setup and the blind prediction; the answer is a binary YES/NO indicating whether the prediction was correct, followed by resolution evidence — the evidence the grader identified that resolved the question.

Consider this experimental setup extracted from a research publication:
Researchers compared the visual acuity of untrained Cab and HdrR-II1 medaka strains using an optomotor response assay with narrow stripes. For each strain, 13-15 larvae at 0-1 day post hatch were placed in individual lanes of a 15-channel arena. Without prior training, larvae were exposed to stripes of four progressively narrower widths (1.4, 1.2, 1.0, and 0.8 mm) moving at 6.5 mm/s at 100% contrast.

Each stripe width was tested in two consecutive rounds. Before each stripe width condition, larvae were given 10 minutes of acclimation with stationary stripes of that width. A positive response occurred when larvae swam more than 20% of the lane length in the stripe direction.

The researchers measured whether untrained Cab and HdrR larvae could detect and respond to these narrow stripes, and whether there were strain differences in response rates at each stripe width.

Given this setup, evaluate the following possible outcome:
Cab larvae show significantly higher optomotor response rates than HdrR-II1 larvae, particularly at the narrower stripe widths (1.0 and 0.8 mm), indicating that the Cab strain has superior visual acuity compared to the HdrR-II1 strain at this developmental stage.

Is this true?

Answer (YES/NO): NO